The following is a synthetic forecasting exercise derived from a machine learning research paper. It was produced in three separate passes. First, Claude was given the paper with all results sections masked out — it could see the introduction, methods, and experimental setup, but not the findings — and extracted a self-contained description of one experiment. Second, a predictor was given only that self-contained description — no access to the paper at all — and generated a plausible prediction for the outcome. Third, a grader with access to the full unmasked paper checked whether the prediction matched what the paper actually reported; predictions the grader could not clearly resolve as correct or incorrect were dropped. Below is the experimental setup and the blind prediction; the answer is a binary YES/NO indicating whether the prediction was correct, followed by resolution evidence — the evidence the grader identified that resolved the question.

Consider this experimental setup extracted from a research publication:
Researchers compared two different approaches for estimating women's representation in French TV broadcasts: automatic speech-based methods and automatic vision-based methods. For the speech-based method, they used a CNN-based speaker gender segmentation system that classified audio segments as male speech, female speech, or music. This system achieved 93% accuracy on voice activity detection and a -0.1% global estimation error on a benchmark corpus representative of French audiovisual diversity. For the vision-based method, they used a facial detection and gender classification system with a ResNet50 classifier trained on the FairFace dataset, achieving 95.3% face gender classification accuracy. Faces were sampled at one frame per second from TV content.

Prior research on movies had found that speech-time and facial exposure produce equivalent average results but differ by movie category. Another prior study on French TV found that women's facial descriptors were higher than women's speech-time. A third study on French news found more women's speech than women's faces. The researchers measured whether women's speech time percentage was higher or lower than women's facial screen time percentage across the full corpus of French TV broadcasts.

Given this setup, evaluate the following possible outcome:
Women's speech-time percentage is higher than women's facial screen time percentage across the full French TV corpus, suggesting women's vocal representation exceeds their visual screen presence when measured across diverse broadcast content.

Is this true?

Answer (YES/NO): NO